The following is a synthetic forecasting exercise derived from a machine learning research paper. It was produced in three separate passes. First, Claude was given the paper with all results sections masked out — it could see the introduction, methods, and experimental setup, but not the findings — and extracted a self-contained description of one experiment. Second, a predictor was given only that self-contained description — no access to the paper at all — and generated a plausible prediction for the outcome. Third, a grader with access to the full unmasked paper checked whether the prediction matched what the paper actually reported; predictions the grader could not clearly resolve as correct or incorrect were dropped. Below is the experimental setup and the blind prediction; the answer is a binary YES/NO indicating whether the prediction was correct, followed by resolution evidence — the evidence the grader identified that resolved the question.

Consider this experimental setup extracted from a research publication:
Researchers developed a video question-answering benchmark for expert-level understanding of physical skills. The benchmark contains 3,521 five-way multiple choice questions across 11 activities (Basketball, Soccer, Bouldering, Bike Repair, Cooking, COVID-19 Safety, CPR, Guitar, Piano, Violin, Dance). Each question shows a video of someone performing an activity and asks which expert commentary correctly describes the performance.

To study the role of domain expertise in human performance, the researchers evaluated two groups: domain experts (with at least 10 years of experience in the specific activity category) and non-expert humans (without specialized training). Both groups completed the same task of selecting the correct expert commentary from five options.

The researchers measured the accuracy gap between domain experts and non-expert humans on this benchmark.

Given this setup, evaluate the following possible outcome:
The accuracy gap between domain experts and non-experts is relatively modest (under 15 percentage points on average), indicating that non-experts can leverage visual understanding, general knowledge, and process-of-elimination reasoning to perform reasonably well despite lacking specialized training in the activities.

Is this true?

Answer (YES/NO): NO